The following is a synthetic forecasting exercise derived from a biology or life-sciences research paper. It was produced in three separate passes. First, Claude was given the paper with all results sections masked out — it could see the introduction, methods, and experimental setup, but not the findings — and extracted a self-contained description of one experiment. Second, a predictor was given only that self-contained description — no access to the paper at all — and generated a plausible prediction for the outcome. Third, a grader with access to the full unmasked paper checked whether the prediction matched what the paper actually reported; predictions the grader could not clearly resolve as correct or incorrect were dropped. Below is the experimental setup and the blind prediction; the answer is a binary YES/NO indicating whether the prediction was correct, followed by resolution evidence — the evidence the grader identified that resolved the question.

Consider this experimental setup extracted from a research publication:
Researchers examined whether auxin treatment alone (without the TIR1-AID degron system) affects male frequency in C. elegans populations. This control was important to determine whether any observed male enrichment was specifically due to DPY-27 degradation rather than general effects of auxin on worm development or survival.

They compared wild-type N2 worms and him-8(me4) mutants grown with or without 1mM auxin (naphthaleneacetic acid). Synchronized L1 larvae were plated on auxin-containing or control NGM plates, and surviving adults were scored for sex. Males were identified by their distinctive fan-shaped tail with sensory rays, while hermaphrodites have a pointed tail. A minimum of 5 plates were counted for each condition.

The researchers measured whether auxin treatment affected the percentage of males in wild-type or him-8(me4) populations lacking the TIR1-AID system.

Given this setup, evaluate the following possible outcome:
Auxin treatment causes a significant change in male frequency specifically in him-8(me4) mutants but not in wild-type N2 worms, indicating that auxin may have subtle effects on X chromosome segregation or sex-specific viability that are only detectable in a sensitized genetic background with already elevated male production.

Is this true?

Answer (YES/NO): NO